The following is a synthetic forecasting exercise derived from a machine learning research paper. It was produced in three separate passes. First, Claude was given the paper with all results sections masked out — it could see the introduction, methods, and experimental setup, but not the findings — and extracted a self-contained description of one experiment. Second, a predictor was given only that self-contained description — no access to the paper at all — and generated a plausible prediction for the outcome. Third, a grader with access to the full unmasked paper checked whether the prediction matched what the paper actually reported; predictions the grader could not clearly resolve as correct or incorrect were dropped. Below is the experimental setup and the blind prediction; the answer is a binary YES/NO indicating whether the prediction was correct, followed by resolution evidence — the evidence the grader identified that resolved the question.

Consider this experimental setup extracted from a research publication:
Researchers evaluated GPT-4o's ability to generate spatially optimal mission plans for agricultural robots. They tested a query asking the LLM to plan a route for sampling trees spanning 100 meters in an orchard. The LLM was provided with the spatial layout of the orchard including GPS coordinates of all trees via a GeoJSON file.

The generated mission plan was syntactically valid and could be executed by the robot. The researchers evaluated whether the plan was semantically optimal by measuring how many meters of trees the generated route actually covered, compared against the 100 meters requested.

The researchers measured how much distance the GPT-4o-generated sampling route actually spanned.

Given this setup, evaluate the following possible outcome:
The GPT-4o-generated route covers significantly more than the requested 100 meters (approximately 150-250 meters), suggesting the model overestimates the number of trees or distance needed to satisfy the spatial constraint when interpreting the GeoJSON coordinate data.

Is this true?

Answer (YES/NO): NO